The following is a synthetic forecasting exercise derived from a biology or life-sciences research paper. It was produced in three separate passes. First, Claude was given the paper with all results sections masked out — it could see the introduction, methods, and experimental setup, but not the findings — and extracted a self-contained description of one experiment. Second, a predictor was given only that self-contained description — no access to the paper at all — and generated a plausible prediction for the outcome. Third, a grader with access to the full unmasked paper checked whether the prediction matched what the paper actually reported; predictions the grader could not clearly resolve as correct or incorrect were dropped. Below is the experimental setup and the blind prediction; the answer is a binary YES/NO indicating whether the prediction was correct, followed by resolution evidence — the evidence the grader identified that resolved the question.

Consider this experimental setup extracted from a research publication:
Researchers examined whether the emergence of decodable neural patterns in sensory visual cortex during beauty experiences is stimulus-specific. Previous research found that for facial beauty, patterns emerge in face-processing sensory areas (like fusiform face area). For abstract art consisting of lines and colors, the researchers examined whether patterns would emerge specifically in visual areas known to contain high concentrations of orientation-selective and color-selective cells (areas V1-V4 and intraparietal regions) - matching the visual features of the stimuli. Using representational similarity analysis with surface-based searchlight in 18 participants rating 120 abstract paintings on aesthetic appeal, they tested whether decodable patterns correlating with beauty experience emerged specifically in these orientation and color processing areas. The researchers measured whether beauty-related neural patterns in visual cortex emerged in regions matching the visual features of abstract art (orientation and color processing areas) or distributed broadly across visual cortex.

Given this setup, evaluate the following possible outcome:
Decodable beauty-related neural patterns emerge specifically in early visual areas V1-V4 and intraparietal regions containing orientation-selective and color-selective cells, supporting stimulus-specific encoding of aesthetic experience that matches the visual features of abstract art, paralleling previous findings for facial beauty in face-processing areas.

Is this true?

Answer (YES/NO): YES